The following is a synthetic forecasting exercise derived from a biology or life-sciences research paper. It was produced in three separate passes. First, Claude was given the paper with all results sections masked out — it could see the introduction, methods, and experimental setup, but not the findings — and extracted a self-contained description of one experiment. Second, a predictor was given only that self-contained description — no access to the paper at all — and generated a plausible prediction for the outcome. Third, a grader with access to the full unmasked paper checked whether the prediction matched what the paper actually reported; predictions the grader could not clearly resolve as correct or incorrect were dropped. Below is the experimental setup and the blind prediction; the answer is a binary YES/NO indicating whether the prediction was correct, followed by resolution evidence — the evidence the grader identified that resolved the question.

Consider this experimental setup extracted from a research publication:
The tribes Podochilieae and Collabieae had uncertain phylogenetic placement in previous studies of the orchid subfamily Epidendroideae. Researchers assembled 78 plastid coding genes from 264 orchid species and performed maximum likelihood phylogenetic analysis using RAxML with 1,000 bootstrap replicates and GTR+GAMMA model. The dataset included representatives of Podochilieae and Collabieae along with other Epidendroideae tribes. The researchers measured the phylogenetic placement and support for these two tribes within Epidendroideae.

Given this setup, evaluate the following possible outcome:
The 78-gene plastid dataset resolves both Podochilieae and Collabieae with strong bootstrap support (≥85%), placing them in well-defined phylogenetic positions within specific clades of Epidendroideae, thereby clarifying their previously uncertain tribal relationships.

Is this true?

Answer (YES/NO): YES